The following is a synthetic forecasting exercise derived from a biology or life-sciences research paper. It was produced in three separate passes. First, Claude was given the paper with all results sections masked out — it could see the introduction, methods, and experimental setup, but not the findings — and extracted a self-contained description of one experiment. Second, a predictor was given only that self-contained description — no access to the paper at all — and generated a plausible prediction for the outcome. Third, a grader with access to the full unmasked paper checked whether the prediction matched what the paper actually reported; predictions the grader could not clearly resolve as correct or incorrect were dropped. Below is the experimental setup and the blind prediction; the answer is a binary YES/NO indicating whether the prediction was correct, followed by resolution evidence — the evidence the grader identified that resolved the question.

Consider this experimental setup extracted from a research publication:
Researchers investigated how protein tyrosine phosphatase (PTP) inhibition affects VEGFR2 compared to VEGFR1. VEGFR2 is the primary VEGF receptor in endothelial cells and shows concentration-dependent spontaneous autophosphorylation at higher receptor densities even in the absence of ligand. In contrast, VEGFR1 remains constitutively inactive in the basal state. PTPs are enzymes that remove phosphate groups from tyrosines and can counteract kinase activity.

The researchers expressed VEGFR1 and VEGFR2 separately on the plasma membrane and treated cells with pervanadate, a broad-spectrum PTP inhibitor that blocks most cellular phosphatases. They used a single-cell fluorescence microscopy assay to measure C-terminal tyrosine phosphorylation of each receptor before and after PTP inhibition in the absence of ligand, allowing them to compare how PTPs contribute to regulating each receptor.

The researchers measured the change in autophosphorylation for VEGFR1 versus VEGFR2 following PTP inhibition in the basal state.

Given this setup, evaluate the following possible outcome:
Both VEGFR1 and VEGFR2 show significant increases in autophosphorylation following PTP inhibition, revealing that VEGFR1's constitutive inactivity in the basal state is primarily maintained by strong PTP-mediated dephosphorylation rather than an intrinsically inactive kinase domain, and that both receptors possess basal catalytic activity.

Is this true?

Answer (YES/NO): NO